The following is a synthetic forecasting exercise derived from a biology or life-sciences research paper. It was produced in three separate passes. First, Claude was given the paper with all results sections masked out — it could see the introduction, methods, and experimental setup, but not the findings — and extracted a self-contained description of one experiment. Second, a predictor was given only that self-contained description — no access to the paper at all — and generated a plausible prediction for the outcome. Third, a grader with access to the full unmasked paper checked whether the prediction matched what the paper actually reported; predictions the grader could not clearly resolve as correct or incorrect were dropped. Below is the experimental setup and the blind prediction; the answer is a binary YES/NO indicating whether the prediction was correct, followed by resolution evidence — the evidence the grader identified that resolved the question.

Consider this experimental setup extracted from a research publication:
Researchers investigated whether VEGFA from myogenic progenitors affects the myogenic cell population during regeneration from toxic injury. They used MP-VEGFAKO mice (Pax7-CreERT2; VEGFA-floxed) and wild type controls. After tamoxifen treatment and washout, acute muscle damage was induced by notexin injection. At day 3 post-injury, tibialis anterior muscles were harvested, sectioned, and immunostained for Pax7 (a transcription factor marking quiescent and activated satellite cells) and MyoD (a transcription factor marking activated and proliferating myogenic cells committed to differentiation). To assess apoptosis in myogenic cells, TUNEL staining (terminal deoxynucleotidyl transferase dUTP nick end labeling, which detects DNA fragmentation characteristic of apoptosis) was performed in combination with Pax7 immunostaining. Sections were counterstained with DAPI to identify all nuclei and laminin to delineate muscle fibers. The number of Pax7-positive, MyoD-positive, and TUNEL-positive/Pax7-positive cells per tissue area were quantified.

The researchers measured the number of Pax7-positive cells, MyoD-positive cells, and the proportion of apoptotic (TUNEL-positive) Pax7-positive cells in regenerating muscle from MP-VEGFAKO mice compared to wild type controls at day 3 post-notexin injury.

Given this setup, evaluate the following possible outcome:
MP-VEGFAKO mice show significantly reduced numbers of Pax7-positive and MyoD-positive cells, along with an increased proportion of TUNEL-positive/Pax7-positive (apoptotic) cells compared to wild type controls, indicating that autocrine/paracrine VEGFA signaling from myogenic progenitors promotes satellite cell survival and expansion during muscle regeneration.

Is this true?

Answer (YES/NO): NO